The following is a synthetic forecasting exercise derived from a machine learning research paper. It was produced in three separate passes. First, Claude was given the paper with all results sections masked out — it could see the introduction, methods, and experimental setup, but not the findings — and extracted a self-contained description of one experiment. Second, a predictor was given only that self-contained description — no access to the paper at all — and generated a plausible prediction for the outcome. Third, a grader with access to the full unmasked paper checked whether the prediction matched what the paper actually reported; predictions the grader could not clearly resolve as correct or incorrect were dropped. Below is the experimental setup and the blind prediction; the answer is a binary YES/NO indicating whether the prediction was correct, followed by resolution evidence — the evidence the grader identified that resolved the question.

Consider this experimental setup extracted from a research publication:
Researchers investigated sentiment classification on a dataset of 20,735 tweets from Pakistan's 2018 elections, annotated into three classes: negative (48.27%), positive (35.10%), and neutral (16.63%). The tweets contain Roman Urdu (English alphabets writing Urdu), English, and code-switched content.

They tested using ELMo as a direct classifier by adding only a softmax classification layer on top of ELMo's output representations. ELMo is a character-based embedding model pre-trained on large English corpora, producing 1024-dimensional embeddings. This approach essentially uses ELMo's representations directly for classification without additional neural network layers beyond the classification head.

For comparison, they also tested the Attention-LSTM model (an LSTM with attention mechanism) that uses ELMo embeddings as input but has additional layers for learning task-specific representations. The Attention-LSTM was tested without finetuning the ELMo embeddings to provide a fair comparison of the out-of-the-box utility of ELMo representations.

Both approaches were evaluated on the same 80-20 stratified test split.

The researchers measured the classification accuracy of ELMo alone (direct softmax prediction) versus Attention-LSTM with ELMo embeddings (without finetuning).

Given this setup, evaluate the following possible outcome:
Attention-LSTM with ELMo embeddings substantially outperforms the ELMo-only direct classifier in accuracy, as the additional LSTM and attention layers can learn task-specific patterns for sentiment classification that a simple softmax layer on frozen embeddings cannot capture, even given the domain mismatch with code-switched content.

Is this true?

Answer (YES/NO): NO